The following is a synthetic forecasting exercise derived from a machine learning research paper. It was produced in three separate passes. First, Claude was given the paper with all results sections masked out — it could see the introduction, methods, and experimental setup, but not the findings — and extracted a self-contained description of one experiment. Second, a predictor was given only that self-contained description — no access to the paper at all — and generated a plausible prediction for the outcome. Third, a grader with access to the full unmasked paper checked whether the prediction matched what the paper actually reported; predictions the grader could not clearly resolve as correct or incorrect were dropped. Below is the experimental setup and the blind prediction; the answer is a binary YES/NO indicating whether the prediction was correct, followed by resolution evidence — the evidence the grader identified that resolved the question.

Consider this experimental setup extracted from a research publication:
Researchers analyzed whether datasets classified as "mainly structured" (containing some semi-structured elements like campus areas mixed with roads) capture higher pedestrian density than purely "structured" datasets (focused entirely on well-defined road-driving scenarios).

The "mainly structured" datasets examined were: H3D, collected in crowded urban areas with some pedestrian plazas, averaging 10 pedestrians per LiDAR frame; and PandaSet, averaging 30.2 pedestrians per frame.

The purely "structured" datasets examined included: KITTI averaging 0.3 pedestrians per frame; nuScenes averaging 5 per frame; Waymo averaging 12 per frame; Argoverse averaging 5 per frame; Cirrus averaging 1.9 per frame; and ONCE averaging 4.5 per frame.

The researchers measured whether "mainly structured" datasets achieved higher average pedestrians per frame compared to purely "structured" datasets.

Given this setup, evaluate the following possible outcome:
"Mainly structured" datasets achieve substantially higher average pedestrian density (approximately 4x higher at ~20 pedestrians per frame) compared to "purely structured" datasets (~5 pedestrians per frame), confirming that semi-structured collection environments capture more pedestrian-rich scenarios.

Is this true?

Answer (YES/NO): YES